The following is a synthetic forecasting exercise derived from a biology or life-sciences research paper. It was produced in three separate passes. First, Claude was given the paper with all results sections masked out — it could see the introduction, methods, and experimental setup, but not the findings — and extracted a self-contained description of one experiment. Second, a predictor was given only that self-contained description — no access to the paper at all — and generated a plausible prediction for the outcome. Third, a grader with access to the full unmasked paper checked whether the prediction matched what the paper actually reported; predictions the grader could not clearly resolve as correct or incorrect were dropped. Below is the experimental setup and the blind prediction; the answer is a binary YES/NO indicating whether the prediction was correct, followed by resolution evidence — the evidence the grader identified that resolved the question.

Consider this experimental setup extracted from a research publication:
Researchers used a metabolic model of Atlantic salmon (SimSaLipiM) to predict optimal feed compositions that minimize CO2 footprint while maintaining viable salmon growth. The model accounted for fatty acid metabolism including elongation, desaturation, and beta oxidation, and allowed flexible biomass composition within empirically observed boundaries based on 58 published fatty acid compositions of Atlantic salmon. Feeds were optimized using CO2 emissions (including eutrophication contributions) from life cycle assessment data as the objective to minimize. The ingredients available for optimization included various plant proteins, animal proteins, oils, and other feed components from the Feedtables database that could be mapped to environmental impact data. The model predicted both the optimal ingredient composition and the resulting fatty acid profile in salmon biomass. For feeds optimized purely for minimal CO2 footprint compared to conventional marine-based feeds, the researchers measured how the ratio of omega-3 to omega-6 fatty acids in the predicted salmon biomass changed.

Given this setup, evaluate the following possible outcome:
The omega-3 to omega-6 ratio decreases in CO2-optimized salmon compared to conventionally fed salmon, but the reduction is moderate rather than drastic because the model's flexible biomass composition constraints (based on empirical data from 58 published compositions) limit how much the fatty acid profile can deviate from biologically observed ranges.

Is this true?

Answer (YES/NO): NO